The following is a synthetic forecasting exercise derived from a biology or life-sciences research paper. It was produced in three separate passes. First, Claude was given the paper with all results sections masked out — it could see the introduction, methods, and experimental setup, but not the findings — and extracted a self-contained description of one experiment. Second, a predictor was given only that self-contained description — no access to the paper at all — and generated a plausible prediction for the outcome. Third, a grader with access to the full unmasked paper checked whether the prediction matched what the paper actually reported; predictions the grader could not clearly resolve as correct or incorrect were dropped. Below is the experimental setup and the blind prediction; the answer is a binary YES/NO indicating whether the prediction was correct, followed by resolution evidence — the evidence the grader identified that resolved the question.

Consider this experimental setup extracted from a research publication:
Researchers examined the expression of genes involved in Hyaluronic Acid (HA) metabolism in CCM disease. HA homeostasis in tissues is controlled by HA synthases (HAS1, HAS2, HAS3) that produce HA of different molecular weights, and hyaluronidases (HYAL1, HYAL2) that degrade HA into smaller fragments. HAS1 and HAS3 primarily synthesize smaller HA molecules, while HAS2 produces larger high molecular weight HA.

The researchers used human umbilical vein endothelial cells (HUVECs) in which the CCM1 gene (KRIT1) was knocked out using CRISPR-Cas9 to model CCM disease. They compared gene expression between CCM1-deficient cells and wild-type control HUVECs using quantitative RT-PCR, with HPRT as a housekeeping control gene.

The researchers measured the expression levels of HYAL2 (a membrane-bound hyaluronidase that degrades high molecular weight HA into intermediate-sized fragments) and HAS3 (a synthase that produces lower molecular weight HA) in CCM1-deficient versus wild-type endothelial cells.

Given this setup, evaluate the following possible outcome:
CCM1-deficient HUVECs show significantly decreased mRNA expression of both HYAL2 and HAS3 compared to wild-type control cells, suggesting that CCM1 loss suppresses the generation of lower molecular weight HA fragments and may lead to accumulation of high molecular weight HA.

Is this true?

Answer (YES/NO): NO